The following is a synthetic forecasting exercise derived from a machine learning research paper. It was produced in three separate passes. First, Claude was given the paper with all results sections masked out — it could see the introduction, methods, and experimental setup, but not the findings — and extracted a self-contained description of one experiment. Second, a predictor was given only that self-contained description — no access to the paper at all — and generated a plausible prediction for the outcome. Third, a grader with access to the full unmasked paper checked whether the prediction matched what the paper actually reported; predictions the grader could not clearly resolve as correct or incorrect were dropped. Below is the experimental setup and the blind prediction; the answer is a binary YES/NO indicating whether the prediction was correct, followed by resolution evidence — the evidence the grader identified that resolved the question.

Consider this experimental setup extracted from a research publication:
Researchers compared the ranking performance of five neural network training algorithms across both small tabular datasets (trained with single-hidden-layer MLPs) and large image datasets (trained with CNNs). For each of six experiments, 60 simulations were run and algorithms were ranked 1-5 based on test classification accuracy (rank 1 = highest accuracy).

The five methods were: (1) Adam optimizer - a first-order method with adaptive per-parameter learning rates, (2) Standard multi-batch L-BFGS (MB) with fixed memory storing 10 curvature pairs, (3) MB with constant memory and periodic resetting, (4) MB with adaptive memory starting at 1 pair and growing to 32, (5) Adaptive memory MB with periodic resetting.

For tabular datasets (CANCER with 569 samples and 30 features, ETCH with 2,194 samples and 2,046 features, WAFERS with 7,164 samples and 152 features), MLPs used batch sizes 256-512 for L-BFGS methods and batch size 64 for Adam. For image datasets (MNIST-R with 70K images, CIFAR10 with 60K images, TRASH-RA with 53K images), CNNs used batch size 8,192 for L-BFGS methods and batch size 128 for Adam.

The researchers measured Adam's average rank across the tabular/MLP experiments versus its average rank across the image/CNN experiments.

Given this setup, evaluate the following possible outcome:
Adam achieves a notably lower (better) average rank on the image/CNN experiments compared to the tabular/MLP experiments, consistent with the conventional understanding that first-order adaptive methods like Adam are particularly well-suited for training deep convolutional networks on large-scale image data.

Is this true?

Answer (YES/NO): NO